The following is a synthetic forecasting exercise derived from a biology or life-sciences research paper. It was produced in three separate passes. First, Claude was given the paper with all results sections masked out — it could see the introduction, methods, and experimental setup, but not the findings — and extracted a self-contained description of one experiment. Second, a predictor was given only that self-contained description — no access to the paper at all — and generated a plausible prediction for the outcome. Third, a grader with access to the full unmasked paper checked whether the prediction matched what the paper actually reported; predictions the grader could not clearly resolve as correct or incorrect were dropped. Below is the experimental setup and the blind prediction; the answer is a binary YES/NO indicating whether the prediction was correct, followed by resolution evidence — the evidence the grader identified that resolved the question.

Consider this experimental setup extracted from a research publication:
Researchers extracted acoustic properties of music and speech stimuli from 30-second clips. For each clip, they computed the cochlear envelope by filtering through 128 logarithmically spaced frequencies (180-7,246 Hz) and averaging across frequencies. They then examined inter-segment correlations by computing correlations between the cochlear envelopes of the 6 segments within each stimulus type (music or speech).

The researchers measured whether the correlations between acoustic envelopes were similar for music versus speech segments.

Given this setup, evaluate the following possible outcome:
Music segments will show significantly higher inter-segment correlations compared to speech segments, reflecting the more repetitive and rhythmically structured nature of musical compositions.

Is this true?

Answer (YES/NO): YES